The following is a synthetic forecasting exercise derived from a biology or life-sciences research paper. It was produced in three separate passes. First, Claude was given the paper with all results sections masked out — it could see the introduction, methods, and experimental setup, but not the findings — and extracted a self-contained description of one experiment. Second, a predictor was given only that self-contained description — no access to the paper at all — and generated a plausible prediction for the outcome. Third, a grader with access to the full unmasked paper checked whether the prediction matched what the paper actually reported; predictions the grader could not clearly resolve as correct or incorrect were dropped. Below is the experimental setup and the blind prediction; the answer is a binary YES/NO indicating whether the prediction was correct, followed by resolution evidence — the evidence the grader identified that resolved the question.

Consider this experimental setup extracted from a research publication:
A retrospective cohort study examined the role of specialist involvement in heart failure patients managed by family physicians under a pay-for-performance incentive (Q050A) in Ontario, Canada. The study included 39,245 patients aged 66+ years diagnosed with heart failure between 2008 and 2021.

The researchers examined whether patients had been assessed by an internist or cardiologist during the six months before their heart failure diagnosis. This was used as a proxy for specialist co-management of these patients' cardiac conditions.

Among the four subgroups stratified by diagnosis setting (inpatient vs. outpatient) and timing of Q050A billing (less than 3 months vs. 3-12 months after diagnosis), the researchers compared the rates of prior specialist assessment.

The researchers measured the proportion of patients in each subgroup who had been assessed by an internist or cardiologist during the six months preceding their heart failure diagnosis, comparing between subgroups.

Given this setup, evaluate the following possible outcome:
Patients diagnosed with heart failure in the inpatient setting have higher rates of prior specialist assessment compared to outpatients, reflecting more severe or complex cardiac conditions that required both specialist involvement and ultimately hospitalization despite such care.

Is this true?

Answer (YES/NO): NO